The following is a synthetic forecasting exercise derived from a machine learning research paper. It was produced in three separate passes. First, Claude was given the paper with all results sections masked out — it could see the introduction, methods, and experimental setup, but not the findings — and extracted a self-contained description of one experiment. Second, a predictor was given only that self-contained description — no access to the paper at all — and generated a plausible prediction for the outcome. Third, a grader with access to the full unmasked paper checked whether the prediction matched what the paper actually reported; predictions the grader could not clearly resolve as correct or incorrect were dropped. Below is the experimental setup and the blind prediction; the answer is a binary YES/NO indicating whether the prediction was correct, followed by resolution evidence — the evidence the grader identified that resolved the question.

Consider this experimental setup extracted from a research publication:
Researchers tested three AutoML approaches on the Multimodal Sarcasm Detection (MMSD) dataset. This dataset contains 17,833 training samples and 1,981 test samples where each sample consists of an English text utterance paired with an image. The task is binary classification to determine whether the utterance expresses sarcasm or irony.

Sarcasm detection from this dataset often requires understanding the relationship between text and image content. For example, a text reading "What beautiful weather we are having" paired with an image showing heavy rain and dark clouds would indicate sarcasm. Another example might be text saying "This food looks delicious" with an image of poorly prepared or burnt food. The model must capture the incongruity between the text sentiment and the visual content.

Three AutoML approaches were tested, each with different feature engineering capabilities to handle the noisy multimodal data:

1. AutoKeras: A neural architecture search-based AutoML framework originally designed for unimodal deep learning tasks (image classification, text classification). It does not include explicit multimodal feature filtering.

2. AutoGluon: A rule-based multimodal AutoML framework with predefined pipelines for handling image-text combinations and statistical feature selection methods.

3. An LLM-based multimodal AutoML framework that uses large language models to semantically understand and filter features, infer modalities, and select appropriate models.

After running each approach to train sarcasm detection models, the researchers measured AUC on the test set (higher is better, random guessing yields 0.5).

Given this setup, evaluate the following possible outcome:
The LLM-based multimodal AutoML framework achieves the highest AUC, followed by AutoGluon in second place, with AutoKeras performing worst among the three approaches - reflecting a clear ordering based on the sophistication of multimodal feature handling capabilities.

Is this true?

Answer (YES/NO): YES